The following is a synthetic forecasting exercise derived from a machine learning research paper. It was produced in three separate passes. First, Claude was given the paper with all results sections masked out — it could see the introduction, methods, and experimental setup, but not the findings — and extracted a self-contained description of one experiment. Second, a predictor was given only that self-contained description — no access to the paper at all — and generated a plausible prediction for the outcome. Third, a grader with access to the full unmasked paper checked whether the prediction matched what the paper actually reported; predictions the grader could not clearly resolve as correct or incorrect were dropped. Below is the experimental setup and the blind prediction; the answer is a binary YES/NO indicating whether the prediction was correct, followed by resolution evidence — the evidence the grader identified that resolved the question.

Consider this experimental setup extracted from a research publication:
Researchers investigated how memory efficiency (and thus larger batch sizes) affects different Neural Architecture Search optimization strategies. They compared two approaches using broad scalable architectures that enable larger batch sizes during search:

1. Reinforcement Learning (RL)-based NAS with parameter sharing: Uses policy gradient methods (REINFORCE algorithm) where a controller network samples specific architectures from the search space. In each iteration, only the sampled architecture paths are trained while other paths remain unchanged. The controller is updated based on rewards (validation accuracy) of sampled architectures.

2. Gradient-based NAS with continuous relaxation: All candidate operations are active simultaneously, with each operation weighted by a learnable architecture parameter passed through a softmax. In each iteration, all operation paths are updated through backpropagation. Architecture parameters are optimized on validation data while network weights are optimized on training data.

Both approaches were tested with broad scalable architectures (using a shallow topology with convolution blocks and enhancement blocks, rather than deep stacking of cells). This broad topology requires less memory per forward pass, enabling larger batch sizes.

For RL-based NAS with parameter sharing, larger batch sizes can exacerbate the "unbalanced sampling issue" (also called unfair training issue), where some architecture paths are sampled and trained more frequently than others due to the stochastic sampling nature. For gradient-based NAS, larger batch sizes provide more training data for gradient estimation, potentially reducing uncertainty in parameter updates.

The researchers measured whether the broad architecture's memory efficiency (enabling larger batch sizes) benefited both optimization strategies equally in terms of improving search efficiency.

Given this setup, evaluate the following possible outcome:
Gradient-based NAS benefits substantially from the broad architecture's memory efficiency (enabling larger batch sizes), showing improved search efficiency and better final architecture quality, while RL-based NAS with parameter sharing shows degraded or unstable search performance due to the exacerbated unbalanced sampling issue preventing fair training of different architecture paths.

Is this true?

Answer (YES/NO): YES